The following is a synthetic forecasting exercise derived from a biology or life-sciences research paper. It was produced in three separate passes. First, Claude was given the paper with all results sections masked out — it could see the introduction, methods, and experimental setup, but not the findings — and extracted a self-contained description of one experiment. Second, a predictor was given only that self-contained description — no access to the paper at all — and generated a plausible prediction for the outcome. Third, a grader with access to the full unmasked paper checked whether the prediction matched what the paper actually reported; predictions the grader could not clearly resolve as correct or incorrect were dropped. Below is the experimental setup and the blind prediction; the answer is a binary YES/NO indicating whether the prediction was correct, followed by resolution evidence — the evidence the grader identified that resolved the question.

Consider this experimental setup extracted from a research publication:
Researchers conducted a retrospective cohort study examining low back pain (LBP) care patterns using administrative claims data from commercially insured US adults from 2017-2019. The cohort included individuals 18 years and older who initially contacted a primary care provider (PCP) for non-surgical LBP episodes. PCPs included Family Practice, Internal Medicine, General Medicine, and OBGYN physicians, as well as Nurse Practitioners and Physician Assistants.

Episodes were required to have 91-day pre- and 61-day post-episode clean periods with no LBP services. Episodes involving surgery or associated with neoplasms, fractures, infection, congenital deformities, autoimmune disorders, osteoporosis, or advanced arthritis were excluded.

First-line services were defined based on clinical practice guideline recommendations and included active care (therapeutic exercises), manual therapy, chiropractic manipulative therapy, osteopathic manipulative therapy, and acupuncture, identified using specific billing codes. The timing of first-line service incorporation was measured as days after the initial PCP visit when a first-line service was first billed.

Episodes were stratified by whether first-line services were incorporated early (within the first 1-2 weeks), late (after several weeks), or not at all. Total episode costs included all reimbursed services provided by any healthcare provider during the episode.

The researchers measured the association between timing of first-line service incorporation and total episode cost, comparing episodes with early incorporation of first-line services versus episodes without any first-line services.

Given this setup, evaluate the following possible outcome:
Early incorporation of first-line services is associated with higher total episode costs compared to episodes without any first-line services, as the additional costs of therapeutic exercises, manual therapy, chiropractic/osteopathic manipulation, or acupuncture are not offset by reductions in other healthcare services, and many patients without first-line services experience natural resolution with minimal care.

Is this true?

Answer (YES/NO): YES